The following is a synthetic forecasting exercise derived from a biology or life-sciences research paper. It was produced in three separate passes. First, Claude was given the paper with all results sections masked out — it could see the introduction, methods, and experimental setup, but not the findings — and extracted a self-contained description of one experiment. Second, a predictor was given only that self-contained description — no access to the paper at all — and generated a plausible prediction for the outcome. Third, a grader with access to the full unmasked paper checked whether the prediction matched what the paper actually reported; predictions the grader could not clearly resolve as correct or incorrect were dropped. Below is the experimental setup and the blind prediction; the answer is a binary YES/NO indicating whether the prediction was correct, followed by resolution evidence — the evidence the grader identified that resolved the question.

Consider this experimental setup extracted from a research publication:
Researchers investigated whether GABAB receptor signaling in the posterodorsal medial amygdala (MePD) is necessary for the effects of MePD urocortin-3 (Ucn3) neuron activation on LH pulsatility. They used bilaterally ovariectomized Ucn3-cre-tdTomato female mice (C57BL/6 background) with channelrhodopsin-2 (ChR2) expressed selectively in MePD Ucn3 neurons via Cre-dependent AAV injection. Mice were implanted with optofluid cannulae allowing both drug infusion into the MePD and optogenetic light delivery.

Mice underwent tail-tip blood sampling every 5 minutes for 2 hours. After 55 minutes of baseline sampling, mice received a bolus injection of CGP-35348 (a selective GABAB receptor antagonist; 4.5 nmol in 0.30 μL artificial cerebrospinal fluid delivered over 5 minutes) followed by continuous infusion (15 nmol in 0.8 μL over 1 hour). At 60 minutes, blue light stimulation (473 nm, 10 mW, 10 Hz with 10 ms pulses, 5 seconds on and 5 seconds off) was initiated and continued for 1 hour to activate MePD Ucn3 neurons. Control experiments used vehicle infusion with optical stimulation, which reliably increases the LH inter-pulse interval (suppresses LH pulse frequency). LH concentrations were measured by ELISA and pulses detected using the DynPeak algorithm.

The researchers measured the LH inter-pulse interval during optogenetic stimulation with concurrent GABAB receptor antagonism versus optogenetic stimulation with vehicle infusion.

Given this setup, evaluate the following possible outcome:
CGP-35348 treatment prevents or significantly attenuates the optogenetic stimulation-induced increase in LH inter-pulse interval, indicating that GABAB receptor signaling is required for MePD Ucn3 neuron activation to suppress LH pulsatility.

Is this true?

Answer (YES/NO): YES